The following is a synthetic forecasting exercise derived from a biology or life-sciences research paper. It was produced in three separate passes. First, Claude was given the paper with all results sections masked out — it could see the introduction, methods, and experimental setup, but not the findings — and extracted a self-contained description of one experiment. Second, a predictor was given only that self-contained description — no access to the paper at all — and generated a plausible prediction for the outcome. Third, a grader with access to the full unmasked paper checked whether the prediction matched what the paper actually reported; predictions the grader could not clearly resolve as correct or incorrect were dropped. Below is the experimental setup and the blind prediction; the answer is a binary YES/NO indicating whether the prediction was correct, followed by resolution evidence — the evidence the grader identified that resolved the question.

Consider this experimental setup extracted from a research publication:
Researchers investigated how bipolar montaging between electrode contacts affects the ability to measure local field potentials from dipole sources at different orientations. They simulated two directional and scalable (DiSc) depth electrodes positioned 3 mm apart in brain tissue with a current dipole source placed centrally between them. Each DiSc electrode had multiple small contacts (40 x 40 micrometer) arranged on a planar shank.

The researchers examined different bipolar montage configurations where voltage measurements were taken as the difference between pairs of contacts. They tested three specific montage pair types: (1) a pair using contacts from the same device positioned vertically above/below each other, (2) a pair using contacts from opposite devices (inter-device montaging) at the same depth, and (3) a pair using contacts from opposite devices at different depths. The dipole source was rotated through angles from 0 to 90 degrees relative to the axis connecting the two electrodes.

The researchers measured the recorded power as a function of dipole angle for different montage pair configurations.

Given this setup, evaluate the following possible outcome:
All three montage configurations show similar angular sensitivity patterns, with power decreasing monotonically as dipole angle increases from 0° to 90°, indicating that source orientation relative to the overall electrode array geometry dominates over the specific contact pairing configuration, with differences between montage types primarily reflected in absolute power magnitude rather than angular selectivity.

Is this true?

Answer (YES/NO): NO